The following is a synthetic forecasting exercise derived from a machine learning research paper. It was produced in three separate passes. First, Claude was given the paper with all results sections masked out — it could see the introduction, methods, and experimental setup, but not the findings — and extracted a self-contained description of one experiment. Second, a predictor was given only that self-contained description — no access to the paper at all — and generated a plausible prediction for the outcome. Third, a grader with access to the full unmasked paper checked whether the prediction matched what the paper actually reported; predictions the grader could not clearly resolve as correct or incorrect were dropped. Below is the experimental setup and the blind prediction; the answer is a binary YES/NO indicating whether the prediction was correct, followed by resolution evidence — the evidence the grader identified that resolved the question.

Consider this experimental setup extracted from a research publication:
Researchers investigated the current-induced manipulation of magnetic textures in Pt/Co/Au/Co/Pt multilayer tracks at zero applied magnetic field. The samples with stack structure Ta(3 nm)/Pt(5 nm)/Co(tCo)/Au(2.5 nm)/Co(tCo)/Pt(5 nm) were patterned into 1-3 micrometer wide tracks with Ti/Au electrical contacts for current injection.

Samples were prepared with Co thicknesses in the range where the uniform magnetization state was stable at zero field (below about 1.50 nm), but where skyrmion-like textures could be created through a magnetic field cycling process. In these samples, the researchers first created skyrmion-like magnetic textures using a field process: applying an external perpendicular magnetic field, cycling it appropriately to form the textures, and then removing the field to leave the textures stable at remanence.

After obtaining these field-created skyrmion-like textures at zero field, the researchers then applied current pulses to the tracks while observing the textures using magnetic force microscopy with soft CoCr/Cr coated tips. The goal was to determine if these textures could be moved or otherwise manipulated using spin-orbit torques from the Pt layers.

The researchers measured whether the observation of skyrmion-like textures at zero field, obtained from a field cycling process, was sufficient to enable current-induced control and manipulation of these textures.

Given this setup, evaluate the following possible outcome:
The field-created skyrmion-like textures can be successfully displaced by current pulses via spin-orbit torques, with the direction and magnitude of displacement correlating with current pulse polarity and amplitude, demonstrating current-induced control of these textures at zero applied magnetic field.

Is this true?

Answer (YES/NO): NO